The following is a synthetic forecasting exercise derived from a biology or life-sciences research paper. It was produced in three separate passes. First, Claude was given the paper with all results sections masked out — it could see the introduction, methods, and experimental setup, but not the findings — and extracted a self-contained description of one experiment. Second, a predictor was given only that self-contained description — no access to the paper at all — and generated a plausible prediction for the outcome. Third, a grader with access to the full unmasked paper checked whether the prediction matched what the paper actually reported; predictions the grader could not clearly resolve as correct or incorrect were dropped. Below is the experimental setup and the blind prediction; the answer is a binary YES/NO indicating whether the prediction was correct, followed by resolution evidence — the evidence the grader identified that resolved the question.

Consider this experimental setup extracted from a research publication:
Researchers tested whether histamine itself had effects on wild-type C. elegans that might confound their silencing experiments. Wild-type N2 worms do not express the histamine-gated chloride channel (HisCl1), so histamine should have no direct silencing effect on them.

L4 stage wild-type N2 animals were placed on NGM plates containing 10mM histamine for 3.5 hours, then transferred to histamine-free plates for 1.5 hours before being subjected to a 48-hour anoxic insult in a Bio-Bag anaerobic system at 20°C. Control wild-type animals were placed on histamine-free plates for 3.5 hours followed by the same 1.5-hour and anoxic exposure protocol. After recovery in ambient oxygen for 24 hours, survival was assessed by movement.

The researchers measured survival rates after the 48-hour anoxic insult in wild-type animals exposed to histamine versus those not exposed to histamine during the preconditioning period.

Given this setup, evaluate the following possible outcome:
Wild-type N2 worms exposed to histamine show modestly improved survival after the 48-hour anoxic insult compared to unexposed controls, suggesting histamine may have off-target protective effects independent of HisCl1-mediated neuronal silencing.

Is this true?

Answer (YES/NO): NO